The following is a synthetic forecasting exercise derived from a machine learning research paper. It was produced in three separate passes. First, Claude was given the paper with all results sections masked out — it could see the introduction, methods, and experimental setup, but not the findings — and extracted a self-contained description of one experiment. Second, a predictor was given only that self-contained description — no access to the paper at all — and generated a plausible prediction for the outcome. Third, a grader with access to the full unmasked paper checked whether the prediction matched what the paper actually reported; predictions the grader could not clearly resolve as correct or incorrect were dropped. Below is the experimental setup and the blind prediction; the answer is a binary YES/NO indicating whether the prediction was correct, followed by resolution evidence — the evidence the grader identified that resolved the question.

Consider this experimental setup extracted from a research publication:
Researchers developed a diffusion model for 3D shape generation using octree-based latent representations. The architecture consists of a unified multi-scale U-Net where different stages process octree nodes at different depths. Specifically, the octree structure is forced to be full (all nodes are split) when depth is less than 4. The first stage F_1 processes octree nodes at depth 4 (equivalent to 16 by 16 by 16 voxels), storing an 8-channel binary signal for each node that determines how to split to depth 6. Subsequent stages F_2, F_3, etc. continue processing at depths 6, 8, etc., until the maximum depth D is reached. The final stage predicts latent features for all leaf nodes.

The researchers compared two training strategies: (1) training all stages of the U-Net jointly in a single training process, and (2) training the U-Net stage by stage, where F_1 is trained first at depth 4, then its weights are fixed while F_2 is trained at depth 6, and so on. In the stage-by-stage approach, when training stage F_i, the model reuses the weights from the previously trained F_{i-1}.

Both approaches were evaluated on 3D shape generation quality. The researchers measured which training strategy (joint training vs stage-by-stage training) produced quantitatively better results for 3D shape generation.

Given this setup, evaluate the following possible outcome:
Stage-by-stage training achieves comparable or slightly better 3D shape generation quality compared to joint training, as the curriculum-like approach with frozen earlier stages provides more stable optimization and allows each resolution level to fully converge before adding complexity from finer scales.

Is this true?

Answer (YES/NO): YES